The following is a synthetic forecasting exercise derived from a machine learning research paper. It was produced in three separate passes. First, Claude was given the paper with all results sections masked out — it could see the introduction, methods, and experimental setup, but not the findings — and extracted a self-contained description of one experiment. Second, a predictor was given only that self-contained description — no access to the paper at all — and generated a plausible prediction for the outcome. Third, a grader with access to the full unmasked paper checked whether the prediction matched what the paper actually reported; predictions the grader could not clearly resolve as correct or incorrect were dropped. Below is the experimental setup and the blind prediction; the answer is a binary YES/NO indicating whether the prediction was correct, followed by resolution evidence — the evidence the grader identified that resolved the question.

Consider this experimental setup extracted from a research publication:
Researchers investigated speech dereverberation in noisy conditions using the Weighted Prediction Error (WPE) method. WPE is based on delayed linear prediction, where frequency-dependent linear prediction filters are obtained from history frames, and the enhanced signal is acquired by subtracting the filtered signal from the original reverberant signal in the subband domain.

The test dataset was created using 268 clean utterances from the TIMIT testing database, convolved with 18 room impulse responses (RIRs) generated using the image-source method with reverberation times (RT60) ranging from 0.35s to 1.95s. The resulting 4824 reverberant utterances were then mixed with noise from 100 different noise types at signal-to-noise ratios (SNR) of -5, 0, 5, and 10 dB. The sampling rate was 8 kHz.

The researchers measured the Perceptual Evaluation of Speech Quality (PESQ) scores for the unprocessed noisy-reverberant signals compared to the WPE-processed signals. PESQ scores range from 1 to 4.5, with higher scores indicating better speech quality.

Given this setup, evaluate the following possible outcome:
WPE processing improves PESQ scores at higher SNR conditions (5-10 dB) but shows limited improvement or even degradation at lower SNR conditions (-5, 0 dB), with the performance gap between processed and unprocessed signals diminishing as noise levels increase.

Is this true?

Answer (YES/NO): NO